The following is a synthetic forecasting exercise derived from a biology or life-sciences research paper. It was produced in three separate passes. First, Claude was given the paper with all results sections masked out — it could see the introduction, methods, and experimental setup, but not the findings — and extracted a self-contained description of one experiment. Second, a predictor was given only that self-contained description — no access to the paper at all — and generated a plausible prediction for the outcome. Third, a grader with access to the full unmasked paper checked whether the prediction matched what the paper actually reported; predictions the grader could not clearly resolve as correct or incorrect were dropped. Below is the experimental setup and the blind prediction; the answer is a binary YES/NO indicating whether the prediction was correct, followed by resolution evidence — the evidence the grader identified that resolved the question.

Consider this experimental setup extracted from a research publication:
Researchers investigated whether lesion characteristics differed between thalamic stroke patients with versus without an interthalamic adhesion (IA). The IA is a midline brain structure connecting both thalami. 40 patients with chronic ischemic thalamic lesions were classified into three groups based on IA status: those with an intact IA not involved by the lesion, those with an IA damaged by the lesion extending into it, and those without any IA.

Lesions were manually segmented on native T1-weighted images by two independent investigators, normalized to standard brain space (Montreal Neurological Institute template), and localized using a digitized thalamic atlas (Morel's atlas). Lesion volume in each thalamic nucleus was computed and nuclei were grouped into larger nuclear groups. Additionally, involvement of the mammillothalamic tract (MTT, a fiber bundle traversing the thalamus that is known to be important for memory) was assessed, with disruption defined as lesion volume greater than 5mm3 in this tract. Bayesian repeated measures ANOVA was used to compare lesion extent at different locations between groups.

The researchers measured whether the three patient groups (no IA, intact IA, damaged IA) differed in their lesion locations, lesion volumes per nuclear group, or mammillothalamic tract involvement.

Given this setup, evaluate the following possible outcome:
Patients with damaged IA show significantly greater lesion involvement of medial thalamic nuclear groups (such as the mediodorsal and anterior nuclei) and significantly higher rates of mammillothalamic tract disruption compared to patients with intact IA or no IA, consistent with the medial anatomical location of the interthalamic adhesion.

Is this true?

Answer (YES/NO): NO